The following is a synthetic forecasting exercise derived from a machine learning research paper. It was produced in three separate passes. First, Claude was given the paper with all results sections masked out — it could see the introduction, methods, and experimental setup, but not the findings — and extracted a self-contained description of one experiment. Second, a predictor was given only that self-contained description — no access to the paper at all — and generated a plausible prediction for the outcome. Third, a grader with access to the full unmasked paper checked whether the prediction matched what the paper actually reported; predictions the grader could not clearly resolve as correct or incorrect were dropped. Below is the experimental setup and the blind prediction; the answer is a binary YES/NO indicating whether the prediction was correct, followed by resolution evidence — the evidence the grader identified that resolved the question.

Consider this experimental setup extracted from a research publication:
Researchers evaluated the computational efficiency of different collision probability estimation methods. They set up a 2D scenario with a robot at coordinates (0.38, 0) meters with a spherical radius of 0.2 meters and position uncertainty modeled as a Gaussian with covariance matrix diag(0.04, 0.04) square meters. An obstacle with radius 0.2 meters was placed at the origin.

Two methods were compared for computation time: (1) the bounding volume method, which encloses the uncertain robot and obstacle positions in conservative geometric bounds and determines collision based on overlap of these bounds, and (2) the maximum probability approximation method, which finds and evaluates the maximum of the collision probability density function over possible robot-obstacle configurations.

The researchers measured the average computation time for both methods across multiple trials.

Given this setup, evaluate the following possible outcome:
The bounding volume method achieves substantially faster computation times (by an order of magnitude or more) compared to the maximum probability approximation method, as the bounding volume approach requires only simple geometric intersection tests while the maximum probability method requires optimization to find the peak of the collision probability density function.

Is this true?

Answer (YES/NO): YES